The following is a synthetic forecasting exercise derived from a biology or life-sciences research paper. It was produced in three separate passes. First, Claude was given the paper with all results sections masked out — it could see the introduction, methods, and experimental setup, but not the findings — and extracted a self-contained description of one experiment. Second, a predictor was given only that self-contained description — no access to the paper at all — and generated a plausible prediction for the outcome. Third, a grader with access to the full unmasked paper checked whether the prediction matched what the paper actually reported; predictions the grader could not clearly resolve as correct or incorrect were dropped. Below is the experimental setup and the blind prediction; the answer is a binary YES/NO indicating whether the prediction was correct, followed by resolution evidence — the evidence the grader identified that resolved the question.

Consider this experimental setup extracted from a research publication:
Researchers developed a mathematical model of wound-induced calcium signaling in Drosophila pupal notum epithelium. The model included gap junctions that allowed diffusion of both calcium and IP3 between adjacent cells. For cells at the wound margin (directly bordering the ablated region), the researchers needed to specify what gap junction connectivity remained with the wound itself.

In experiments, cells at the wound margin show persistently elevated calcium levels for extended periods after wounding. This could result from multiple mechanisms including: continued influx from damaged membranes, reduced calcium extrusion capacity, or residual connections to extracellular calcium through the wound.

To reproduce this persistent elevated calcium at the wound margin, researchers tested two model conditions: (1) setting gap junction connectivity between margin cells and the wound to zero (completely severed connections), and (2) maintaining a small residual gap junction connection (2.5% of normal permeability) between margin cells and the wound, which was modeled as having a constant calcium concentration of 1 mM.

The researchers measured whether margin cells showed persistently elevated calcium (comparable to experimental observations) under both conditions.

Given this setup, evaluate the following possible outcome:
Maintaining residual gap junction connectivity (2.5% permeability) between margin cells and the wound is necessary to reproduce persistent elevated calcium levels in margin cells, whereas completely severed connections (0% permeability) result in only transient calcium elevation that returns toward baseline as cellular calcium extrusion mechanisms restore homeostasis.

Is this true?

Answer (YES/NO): YES